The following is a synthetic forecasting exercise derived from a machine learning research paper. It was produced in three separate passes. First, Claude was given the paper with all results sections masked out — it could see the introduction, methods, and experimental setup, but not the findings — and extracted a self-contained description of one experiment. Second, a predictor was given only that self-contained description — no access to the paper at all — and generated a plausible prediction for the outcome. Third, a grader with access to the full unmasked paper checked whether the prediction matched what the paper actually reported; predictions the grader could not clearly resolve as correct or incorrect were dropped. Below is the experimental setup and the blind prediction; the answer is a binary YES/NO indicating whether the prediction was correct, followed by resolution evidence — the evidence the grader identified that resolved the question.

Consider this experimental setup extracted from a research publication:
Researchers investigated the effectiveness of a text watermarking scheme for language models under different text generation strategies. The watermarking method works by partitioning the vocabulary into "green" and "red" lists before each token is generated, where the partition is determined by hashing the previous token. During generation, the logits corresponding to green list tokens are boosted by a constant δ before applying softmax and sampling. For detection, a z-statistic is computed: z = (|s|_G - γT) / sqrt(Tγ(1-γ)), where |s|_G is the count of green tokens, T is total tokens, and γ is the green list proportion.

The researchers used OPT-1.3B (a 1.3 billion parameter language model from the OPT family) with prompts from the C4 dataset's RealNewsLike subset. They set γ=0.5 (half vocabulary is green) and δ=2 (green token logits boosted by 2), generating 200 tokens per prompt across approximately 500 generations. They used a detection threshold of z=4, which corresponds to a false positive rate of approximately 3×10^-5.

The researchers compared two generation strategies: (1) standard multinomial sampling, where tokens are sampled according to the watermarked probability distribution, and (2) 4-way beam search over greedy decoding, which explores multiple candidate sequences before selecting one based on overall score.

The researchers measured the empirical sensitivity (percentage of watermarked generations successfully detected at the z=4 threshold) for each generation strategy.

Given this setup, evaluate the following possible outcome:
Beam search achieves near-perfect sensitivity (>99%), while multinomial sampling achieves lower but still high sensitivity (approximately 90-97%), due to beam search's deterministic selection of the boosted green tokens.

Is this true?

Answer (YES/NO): NO